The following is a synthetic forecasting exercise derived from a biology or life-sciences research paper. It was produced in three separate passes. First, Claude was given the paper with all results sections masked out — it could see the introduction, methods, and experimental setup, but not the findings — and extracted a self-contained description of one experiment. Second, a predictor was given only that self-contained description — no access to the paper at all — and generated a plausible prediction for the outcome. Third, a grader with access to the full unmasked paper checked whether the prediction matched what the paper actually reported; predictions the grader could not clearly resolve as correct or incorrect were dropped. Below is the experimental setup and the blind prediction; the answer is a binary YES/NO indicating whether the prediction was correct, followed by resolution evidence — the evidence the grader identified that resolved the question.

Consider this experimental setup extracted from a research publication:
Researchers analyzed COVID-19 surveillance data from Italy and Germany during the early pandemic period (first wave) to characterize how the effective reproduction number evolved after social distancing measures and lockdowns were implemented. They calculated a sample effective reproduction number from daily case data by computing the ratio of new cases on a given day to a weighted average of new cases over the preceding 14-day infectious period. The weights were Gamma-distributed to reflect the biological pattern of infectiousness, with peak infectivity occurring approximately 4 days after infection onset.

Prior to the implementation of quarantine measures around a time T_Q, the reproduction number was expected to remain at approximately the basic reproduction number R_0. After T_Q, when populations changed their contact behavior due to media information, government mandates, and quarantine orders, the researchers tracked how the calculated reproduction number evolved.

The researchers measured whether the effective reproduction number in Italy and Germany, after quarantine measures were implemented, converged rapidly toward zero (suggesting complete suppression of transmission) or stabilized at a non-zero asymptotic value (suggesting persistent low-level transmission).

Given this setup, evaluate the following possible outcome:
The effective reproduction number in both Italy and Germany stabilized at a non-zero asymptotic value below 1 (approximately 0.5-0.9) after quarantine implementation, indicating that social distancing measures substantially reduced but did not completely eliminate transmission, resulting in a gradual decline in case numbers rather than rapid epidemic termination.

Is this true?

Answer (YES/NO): YES